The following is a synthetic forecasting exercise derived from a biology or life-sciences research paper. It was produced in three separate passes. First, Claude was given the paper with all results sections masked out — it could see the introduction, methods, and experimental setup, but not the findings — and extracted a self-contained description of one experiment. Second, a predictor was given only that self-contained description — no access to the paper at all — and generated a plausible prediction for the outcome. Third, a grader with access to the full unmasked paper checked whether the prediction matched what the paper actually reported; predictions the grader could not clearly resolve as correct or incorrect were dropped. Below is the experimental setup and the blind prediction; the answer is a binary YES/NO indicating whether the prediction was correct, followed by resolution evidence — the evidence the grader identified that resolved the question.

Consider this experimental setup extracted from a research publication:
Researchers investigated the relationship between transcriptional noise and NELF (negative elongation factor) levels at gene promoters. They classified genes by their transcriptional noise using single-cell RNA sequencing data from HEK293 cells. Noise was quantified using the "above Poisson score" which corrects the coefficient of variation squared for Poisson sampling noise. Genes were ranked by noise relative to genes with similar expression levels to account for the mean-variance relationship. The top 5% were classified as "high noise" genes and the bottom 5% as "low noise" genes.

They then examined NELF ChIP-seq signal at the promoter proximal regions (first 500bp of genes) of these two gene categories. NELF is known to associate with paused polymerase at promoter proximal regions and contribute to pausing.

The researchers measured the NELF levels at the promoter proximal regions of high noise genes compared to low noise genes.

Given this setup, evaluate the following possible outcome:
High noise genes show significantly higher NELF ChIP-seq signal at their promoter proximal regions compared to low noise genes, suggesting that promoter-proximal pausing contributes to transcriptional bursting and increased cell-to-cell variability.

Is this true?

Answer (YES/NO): YES